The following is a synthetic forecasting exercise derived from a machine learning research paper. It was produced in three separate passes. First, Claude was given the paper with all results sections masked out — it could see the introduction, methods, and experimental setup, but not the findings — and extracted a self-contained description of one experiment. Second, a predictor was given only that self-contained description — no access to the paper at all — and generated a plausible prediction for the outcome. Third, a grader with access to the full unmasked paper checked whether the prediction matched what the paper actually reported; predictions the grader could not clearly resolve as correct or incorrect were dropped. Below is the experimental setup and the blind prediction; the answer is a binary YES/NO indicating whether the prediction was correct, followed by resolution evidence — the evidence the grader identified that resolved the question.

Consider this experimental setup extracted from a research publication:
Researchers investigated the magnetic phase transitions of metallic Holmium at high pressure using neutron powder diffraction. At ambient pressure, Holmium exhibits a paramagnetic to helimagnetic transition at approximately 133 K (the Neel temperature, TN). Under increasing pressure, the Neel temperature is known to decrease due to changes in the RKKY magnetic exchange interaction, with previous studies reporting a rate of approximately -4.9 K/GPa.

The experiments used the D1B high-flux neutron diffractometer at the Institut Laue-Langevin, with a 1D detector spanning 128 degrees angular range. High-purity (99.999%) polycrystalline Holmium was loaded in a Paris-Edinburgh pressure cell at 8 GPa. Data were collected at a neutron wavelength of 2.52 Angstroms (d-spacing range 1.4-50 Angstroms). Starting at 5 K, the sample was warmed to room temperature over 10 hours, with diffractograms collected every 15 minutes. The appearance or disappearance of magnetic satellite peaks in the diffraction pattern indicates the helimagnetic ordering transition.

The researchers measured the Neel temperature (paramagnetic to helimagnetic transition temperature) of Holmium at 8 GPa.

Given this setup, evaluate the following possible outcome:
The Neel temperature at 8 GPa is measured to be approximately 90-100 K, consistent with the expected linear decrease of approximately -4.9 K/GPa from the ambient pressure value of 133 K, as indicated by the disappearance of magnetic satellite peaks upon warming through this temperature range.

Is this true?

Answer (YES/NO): NO